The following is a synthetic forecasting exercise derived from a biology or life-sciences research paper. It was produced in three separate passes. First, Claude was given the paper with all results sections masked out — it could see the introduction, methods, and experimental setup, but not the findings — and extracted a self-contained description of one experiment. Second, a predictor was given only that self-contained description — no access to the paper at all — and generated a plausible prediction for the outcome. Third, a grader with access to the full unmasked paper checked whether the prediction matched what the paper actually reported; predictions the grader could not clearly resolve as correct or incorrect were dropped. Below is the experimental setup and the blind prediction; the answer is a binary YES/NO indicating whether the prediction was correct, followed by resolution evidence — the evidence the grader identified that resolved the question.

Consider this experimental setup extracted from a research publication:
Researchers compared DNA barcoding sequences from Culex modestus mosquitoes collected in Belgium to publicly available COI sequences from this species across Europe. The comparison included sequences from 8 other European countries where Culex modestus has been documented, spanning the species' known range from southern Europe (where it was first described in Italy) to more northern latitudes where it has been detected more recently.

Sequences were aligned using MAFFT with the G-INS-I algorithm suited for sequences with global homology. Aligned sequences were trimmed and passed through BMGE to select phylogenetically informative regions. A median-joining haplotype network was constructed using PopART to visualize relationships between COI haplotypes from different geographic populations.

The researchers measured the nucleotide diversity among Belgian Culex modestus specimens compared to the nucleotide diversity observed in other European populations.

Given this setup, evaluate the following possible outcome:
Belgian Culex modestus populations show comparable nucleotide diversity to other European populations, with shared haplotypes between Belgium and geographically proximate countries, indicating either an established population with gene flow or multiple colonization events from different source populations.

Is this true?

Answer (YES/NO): NO